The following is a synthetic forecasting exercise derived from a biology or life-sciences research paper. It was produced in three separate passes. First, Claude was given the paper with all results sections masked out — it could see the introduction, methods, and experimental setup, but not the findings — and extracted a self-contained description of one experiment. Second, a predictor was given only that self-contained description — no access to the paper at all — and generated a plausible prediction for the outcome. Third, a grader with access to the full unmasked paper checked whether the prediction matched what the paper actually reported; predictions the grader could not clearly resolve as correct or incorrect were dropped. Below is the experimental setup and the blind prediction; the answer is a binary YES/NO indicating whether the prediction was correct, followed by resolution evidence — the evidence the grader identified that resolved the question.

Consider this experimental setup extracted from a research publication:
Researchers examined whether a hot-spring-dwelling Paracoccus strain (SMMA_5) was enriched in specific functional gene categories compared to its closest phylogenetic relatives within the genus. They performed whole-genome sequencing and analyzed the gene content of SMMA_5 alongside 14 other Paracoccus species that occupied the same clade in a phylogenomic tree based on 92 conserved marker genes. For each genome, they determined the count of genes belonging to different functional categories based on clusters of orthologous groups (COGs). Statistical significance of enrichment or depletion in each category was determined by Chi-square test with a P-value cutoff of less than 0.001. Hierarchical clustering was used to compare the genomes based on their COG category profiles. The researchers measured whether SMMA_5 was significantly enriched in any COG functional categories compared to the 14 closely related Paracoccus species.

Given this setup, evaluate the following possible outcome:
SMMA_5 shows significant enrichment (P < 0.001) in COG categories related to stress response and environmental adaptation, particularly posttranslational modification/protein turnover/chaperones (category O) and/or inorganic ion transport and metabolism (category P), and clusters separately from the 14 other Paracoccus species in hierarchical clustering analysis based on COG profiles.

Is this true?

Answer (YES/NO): NO